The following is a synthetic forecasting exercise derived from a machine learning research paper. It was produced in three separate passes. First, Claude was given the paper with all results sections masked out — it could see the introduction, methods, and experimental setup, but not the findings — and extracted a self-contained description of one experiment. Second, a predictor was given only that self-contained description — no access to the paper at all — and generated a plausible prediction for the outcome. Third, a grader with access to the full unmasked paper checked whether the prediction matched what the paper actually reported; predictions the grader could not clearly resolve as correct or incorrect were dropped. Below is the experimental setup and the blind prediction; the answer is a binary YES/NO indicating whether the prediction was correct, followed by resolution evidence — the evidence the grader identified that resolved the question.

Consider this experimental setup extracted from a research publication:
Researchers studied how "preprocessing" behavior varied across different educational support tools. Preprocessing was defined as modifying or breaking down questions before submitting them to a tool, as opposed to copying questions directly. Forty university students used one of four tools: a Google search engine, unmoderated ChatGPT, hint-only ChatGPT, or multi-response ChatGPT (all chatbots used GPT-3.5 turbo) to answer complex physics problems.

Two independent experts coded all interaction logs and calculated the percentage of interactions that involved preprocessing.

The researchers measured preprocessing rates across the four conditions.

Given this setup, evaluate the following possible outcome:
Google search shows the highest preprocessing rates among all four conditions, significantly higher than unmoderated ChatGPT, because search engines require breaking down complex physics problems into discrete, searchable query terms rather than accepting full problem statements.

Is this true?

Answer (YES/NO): NO